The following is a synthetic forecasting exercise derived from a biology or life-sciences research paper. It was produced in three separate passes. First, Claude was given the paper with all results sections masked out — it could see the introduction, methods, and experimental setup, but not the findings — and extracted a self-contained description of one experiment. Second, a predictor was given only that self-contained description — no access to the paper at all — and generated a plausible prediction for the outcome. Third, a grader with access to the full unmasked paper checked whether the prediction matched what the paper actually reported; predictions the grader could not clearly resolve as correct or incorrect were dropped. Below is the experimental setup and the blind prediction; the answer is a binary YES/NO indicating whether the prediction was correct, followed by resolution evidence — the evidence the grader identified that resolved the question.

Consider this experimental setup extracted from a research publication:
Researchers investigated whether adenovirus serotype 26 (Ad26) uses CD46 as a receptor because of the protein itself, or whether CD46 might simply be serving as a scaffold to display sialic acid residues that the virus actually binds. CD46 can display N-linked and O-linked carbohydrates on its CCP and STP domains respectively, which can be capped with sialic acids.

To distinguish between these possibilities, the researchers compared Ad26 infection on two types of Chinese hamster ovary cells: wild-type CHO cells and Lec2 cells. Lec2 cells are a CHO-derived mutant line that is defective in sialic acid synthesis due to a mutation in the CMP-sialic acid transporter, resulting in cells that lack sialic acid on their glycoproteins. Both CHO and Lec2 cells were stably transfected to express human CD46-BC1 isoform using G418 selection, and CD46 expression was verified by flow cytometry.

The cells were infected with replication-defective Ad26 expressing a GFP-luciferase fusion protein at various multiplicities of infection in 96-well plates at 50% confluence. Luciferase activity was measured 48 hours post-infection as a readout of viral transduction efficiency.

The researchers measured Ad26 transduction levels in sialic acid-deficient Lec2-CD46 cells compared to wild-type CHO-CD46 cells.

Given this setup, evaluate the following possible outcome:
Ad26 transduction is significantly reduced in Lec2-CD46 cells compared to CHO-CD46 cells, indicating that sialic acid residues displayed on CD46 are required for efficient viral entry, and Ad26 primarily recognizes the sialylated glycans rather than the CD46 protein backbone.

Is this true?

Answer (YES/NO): NO